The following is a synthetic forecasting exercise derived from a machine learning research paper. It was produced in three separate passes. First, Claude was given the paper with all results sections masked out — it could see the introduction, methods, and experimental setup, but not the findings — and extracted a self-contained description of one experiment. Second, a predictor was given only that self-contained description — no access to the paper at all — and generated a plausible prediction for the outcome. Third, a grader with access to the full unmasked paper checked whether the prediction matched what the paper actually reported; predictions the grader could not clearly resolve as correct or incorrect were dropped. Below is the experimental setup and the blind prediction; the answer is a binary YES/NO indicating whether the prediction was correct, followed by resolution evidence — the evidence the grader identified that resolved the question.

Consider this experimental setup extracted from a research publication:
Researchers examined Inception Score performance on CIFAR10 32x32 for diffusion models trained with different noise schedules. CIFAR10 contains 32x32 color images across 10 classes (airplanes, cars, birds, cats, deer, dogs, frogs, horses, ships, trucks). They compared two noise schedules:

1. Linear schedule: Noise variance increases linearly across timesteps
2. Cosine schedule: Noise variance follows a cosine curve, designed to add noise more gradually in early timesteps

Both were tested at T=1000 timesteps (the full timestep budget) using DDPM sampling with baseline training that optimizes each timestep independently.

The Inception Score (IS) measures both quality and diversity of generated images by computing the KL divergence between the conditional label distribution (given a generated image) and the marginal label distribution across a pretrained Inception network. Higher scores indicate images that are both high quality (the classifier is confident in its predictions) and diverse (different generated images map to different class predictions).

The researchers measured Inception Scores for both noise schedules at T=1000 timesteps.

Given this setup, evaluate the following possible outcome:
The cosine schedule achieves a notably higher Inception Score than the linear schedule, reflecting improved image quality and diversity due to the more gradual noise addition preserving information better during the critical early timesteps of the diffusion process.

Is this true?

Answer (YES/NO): NO